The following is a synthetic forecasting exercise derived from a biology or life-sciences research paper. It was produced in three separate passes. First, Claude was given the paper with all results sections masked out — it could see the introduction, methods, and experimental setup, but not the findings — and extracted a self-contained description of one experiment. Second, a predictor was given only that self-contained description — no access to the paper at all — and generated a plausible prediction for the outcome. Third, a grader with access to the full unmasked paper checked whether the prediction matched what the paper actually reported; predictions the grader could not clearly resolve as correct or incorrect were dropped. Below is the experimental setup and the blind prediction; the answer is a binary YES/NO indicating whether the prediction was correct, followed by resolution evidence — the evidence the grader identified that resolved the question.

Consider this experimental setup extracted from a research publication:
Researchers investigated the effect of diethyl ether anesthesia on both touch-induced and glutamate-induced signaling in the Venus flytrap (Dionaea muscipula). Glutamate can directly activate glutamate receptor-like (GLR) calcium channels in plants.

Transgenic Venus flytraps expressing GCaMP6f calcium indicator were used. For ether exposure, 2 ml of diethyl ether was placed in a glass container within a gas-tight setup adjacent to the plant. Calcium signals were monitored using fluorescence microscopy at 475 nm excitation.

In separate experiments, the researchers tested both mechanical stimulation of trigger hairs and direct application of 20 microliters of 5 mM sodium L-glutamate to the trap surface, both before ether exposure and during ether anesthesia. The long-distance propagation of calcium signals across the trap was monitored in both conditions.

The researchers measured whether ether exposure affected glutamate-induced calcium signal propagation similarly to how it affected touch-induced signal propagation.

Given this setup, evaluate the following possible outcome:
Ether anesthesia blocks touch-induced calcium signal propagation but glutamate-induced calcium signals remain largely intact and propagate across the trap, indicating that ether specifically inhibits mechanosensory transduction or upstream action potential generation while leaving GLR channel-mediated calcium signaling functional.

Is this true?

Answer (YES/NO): NO